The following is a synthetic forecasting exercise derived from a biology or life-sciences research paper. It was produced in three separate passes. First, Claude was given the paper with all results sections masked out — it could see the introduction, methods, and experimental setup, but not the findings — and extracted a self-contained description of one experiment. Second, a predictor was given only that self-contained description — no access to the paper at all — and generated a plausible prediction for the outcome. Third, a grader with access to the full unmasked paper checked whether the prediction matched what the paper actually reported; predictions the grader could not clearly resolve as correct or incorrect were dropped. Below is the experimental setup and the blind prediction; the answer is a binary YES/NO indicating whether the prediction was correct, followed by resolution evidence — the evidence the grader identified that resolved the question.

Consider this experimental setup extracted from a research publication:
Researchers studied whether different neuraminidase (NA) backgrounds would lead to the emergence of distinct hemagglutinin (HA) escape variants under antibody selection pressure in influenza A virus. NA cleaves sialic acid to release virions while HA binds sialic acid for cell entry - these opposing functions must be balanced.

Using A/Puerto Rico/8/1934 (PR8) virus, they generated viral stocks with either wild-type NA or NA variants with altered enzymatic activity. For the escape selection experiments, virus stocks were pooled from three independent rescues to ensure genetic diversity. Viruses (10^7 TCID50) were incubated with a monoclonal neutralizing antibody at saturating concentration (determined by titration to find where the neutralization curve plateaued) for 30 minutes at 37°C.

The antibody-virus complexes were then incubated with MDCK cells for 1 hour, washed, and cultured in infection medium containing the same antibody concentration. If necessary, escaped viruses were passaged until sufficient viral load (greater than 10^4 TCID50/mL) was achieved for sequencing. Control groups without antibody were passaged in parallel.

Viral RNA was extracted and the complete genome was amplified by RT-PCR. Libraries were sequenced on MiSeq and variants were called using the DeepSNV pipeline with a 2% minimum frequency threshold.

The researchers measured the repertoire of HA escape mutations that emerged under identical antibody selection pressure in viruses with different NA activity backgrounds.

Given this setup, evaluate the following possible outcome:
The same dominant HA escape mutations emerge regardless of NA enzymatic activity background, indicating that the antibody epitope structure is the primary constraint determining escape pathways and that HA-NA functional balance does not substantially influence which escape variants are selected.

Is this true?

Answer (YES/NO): NO